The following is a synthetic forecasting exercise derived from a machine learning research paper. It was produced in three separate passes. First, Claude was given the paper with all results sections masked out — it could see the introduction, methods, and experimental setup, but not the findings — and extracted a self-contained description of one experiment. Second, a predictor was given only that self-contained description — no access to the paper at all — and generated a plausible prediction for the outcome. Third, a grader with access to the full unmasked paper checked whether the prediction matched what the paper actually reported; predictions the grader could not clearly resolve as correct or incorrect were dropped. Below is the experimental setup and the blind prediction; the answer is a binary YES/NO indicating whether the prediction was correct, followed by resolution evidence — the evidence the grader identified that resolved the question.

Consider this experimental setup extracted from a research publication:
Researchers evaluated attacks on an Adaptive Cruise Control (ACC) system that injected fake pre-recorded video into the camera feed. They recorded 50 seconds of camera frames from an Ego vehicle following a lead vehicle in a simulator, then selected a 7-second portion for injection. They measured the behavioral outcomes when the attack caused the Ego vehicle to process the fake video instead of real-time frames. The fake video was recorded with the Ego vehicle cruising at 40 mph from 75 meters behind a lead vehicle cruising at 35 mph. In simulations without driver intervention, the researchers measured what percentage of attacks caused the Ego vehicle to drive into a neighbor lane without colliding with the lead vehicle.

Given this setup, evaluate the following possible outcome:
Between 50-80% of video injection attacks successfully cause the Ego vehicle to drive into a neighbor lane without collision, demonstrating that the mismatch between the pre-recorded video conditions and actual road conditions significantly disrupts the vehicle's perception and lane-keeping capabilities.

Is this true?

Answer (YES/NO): YES